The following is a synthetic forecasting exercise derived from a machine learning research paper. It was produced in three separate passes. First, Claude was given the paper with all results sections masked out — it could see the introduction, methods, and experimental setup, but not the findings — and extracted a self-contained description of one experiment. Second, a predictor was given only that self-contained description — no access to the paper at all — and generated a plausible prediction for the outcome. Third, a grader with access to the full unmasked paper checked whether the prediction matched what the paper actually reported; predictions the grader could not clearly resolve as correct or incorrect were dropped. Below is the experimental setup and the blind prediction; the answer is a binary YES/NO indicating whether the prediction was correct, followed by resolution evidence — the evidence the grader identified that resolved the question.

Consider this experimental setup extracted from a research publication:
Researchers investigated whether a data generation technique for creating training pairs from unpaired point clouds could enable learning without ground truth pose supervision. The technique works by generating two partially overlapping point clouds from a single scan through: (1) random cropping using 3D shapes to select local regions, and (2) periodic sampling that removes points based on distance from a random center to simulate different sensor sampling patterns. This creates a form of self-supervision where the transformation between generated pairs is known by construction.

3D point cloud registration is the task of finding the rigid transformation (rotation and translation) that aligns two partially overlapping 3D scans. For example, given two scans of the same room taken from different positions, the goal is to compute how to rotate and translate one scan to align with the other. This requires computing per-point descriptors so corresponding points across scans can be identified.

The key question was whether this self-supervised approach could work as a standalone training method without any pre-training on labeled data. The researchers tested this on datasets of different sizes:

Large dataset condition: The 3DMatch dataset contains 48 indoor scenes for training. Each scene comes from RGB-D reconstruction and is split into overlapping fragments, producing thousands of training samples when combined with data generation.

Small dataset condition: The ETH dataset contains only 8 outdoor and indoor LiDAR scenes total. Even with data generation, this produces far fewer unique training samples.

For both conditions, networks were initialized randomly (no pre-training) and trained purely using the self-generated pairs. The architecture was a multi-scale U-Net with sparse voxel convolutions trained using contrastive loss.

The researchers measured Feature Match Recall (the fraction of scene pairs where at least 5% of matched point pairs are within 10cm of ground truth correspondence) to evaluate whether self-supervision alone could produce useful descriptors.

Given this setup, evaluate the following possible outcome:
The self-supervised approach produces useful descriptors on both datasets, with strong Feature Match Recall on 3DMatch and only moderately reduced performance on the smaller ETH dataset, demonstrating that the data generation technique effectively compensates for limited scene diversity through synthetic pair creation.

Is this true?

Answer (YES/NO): NO